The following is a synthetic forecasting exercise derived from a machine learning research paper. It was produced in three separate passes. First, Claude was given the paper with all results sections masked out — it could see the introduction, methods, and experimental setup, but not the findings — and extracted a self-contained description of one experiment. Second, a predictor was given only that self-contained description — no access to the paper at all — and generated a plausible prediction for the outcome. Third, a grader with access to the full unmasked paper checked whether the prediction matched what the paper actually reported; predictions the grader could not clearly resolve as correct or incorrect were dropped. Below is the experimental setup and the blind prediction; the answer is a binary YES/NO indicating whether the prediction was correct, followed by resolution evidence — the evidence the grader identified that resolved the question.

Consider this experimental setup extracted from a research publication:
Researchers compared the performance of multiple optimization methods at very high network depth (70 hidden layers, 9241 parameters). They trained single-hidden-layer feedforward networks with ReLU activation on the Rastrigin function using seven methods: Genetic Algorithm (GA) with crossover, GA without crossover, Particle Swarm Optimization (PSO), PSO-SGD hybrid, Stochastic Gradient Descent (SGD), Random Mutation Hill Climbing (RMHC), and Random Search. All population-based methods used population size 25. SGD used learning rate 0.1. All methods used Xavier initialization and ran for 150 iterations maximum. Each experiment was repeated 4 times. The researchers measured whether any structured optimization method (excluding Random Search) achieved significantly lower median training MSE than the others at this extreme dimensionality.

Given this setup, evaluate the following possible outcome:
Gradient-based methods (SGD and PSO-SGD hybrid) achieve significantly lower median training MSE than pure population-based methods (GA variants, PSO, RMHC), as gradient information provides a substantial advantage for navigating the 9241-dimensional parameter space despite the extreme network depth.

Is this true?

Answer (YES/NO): NO